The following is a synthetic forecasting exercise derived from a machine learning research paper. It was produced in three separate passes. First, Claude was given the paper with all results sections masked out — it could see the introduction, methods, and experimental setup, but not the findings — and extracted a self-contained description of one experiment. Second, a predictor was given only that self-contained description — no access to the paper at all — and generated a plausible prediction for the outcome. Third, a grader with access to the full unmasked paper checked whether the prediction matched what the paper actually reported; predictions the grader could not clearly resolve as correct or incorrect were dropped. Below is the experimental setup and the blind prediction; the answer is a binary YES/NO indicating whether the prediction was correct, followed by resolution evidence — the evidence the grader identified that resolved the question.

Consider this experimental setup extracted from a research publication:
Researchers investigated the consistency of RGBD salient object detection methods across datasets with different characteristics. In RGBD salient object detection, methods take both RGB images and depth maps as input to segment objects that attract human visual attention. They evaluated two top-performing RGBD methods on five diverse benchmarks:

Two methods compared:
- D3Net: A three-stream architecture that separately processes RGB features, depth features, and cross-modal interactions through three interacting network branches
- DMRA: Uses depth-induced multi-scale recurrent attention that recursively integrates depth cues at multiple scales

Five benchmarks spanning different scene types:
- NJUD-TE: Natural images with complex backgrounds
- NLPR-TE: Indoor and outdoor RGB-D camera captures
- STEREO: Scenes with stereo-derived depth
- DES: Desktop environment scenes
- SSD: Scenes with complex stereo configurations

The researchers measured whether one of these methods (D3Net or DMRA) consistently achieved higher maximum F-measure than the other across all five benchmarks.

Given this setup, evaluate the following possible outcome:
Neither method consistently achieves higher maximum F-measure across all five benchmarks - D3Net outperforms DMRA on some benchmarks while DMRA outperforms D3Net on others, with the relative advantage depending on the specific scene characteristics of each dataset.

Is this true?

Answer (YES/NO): YES